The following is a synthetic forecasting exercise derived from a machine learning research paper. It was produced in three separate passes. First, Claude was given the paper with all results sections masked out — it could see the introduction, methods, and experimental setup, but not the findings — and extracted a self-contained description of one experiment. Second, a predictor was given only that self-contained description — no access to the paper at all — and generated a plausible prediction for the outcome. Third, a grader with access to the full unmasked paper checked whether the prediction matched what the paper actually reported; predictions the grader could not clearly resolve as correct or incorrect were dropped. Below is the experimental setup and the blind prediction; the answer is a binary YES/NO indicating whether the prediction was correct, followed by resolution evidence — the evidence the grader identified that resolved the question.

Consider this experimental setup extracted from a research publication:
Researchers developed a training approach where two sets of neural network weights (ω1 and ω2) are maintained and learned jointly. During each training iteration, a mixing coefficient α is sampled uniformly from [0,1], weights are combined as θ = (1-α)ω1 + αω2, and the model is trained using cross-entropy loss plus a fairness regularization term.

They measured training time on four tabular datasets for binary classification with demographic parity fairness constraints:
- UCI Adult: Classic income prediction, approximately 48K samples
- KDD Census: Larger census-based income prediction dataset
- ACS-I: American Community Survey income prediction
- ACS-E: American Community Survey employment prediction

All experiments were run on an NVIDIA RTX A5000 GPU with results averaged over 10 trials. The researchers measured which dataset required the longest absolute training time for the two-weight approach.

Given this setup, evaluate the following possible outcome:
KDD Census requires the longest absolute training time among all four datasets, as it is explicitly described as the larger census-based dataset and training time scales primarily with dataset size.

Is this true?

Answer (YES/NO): NO